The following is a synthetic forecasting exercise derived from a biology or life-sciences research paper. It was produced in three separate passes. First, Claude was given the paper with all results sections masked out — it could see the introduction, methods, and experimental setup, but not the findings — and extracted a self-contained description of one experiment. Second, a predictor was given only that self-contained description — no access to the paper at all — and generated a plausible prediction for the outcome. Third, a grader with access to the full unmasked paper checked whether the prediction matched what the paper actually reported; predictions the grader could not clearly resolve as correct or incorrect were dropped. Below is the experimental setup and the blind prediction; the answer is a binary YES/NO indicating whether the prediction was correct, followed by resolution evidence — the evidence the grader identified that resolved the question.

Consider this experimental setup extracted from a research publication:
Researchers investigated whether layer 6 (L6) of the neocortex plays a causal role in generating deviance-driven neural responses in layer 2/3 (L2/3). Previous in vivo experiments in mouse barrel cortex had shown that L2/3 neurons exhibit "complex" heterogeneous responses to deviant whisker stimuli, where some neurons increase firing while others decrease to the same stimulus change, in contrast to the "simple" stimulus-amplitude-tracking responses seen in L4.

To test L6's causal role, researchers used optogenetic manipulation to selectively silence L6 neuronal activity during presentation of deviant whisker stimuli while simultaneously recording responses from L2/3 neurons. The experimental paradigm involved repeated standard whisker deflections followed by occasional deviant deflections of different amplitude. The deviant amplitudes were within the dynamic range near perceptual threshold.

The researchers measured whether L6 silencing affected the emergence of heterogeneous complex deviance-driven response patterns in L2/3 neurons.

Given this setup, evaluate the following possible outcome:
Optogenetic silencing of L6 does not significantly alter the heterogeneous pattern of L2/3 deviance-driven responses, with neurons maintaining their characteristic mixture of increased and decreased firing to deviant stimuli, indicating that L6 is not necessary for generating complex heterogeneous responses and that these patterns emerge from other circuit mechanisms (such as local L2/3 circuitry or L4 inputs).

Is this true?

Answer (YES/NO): NO